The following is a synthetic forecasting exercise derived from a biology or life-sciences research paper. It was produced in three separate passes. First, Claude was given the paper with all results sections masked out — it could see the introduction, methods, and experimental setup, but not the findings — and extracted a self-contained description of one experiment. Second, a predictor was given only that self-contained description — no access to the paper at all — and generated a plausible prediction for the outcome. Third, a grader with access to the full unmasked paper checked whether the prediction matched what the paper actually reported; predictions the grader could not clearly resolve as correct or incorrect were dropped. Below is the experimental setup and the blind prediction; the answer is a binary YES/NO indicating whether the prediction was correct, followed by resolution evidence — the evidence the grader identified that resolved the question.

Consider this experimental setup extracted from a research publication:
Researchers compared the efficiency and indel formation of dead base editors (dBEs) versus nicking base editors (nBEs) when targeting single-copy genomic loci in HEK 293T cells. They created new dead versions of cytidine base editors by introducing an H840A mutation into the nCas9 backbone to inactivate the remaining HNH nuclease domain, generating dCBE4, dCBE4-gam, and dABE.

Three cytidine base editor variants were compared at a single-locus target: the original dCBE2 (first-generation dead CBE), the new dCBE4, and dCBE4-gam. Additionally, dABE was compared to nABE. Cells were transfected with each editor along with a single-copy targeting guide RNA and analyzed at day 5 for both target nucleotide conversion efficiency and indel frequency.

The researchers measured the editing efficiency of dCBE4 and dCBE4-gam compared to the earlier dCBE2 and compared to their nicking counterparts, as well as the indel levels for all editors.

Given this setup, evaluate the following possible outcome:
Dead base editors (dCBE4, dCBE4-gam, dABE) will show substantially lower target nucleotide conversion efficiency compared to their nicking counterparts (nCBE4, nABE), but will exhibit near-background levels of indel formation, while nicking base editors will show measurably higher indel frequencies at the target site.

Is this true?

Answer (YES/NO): YES